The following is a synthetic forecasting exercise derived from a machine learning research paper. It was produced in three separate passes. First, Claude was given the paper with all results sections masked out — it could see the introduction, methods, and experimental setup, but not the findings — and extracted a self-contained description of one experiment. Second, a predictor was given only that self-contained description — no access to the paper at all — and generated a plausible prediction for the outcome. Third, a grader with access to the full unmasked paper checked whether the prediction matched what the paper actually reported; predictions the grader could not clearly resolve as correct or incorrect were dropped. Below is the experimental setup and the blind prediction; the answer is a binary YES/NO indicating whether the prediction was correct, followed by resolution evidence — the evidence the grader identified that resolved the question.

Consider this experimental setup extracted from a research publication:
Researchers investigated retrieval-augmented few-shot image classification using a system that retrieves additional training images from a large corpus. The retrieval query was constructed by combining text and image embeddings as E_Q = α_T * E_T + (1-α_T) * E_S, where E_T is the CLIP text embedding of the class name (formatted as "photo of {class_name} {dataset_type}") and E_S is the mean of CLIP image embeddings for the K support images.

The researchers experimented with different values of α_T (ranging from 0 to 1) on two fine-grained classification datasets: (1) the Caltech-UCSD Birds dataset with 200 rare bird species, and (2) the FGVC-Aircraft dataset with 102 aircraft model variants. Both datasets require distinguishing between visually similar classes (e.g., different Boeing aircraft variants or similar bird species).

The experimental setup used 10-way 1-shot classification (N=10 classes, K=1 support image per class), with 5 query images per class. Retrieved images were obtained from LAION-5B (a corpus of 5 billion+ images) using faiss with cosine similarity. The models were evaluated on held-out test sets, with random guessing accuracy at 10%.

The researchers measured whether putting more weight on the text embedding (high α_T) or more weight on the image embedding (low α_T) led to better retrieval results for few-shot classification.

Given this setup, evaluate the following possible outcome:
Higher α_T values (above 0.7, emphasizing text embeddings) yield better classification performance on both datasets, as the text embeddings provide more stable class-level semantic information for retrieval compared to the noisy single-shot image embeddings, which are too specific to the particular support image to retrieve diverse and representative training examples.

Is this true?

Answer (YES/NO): YES